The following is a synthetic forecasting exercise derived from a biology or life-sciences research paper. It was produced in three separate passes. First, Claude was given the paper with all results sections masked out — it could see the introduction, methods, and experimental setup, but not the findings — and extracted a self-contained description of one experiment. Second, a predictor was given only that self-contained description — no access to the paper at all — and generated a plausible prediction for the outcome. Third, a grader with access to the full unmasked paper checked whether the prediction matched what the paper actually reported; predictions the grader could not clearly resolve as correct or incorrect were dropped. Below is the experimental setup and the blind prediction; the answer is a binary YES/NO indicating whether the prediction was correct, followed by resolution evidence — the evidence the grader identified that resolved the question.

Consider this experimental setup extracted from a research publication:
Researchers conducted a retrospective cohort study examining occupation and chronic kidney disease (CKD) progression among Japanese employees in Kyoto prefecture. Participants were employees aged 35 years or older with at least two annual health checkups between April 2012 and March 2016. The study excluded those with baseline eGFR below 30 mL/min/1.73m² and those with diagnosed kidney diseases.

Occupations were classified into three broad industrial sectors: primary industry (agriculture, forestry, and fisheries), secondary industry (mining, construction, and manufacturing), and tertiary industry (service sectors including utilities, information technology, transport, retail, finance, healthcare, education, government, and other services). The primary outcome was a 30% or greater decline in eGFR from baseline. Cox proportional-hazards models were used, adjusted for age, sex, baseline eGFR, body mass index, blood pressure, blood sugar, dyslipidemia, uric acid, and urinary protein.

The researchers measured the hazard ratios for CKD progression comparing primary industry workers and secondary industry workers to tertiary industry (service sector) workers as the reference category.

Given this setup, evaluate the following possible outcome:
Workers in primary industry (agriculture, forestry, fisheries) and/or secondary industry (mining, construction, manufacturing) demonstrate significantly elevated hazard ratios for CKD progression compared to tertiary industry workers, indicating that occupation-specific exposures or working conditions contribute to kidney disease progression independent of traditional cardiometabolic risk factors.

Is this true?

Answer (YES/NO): NO